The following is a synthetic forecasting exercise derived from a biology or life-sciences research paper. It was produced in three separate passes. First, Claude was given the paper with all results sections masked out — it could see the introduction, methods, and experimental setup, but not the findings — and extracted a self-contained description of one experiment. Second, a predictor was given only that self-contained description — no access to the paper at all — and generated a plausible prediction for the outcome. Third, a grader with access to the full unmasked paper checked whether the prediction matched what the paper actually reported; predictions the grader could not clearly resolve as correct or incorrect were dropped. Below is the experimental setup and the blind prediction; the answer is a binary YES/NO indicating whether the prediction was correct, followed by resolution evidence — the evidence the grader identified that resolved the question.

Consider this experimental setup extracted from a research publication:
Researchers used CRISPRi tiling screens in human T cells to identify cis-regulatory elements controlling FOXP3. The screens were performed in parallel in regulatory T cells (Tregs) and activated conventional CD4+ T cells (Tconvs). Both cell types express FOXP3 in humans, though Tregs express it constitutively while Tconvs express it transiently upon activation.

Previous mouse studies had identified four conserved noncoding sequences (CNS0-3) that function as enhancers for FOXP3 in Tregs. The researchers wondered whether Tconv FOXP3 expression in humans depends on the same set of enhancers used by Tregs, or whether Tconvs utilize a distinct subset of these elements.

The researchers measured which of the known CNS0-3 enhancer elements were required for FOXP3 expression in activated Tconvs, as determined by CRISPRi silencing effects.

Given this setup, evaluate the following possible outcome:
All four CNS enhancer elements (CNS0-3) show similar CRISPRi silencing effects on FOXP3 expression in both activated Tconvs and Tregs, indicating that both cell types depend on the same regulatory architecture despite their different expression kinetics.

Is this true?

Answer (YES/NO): NO